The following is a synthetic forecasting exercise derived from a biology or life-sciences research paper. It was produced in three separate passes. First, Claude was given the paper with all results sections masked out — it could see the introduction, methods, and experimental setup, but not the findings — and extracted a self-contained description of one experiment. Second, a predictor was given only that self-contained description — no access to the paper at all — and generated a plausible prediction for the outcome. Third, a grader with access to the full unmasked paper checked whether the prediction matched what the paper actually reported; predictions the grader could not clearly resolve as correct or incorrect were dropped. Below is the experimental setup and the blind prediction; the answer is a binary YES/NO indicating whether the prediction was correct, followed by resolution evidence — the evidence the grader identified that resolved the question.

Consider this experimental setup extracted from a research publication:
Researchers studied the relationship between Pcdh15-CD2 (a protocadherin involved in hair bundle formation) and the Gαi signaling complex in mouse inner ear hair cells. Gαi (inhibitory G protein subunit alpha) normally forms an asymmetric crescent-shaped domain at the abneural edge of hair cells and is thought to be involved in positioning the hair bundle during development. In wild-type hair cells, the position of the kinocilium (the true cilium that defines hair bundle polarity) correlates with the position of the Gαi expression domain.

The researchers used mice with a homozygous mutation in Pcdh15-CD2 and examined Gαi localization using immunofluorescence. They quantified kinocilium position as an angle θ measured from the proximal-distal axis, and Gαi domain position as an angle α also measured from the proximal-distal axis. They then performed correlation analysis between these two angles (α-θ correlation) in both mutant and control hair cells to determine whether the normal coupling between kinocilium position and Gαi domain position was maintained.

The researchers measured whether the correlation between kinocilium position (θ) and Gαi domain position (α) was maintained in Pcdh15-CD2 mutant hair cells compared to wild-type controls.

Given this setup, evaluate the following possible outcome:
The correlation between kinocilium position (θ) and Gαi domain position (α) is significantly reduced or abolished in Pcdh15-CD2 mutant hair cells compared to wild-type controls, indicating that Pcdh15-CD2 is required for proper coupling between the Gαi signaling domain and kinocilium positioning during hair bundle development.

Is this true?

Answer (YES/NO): YES